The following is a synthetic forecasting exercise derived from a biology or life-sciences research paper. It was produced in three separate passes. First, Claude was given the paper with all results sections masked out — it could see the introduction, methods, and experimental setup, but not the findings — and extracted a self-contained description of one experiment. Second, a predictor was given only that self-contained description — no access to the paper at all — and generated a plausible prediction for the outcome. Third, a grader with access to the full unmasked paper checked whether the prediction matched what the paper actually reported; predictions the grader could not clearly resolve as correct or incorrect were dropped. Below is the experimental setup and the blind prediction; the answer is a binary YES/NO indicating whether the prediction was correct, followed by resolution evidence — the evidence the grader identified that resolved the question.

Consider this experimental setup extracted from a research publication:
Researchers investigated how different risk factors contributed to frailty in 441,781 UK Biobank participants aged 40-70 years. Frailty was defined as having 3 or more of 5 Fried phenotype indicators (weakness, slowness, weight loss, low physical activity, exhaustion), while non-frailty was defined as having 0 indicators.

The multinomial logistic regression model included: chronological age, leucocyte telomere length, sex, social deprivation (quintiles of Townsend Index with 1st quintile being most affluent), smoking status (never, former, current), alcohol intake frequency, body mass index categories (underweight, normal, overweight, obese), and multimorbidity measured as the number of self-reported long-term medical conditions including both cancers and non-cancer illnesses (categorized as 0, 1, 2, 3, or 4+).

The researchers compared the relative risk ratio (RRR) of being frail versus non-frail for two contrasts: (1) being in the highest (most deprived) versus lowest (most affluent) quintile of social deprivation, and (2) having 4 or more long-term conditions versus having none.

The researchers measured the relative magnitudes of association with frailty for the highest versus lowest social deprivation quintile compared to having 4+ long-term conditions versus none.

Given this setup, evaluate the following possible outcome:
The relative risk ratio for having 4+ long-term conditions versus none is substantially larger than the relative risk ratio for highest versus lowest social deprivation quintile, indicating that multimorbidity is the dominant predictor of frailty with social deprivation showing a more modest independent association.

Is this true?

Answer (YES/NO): YES